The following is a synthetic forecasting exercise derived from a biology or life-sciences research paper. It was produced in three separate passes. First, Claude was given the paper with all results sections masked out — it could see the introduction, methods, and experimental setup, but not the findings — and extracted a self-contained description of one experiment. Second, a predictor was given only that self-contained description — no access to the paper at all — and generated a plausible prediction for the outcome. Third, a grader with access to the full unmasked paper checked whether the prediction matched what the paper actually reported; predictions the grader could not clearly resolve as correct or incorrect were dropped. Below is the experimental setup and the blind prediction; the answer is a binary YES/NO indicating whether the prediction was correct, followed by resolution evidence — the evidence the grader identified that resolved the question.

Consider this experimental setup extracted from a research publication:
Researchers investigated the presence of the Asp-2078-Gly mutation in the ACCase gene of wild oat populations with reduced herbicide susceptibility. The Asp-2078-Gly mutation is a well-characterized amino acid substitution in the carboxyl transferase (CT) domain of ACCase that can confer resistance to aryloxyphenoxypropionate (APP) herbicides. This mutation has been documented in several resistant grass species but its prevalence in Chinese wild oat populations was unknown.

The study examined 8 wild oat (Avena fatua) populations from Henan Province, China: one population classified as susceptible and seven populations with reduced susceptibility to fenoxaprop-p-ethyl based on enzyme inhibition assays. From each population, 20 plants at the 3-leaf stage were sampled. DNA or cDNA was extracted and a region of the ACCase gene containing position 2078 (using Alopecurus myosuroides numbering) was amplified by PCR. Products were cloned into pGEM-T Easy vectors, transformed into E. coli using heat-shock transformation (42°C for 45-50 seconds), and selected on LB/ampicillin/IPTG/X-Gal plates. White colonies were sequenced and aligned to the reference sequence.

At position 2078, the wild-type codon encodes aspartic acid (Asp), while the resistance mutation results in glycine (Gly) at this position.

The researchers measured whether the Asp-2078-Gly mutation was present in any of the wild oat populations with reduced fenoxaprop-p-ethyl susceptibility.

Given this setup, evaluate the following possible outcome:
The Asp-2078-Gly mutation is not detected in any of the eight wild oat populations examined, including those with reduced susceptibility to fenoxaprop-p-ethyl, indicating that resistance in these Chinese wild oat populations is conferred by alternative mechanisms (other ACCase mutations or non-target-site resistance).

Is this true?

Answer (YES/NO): YES